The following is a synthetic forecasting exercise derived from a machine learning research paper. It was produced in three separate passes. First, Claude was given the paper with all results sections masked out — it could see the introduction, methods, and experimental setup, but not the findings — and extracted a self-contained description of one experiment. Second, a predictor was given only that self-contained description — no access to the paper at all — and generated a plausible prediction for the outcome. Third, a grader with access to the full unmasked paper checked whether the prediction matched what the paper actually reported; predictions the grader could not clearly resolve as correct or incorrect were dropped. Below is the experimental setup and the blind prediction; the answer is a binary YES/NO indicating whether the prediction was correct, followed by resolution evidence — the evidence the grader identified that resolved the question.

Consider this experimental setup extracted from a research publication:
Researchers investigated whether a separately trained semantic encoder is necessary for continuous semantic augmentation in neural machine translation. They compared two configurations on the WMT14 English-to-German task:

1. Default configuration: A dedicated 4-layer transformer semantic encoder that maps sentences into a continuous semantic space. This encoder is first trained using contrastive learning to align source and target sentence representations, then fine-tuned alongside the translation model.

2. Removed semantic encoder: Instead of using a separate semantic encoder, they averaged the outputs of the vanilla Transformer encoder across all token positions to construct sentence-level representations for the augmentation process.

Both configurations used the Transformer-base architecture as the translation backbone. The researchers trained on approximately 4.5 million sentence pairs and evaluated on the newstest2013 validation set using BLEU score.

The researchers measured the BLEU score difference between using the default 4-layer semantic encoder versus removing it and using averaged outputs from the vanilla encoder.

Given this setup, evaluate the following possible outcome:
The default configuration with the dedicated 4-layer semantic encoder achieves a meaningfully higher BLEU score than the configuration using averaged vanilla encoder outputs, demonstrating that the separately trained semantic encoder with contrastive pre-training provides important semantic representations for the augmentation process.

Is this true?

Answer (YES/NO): YES